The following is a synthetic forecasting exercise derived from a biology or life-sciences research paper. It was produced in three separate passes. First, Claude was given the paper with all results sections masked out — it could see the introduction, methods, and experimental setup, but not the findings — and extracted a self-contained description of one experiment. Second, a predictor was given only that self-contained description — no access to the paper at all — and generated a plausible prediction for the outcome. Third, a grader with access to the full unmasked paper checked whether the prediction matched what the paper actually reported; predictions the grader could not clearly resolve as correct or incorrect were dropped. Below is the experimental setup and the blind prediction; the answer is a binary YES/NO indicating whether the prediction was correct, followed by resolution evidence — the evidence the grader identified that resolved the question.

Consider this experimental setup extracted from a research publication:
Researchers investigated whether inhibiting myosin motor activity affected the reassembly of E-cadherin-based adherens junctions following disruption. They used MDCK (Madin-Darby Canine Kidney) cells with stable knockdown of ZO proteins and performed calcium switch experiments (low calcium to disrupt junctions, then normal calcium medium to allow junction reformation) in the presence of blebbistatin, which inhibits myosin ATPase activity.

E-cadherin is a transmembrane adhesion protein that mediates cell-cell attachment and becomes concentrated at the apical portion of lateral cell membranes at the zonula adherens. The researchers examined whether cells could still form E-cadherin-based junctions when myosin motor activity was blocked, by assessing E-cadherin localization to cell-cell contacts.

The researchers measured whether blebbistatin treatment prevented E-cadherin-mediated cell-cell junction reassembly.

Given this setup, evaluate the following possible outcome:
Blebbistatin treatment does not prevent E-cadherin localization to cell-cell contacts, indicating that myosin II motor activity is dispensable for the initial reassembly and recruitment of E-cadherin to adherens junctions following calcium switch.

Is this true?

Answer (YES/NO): YES